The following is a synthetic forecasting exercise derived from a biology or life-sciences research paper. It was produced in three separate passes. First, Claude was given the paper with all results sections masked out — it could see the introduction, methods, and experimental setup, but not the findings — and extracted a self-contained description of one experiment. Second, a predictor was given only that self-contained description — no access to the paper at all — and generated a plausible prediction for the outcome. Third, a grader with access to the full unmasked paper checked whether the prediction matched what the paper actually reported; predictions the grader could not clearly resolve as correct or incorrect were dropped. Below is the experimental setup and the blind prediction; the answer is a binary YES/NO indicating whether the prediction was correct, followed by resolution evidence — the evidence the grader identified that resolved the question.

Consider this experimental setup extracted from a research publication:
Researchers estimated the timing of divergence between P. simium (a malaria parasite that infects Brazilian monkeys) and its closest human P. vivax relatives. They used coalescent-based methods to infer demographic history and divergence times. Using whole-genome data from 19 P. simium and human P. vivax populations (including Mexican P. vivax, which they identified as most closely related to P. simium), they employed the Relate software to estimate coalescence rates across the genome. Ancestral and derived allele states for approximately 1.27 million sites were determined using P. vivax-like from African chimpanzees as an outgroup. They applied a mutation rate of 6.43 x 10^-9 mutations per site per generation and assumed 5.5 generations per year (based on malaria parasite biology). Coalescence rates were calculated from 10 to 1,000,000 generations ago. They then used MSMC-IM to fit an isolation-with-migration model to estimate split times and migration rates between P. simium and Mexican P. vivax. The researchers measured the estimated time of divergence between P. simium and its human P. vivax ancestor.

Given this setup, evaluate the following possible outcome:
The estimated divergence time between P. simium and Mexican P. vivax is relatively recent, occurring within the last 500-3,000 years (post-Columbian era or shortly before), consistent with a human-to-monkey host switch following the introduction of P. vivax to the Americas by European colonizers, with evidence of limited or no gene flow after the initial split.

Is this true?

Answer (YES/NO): NO